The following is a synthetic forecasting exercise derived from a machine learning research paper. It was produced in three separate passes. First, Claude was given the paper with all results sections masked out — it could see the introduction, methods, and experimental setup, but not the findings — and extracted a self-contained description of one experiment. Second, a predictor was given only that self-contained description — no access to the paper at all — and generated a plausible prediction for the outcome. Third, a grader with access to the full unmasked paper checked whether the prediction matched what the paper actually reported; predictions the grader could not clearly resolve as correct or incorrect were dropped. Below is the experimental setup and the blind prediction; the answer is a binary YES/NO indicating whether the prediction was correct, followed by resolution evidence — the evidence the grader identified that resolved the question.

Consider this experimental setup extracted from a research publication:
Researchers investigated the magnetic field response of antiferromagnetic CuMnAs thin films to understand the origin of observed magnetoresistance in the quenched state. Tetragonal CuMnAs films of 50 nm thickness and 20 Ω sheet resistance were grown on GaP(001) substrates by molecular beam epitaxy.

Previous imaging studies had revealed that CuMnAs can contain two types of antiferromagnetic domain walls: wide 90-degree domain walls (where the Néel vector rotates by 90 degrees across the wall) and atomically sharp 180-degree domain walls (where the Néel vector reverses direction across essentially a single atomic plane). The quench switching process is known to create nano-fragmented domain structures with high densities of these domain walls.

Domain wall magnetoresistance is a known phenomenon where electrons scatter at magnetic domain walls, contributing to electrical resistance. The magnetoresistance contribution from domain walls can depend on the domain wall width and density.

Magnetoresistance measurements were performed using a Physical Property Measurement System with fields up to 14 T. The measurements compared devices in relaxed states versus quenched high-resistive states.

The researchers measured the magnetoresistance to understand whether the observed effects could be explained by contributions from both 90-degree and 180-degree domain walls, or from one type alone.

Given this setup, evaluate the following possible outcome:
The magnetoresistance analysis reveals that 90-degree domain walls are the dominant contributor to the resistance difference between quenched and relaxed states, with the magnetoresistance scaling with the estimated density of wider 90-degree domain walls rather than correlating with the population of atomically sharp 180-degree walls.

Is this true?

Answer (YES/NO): NO